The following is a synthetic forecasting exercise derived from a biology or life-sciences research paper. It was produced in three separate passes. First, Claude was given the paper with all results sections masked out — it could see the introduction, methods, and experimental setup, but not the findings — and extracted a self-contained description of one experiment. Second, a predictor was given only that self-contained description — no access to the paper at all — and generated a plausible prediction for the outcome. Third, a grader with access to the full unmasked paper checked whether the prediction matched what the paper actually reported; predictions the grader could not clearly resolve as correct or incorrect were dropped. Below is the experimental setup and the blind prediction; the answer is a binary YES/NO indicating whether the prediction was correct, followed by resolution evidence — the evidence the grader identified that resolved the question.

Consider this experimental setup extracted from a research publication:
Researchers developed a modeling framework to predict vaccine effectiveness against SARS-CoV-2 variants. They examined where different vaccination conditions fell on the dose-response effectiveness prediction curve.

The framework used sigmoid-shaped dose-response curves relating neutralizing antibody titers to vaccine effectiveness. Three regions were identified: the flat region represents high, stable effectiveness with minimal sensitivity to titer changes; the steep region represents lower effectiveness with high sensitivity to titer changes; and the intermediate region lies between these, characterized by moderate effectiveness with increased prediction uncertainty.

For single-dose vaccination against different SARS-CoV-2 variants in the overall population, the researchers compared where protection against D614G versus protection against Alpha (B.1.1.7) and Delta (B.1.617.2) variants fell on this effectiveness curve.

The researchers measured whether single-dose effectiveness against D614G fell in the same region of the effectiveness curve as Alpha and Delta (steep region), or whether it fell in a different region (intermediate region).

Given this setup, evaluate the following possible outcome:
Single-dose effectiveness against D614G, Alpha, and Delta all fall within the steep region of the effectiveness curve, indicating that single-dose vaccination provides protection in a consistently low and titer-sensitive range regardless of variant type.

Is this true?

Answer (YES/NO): NO